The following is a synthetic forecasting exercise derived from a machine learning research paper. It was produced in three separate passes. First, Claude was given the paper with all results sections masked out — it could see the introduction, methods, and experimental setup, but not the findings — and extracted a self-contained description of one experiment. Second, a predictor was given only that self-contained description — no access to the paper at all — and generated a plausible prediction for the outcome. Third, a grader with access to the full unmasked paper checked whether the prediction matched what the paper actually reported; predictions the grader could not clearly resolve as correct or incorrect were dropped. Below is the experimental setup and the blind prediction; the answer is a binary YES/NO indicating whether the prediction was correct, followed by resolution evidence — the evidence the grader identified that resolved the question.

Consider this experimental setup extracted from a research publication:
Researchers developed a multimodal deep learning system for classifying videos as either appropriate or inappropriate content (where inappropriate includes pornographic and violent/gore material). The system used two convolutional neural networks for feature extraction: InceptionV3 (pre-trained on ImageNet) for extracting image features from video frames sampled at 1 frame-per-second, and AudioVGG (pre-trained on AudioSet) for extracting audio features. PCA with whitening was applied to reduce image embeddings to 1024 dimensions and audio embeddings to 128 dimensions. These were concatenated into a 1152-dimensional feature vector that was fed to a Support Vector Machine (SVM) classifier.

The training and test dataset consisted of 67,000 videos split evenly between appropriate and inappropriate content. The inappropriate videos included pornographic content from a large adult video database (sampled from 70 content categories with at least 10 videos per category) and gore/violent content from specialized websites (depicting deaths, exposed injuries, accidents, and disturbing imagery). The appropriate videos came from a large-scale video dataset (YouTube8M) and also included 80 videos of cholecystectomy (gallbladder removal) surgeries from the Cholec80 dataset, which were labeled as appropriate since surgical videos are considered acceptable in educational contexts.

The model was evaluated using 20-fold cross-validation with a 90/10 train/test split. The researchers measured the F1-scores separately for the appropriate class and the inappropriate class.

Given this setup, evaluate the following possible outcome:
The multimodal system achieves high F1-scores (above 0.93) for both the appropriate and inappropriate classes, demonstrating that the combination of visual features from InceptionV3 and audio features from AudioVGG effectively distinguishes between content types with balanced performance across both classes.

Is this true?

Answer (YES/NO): YES